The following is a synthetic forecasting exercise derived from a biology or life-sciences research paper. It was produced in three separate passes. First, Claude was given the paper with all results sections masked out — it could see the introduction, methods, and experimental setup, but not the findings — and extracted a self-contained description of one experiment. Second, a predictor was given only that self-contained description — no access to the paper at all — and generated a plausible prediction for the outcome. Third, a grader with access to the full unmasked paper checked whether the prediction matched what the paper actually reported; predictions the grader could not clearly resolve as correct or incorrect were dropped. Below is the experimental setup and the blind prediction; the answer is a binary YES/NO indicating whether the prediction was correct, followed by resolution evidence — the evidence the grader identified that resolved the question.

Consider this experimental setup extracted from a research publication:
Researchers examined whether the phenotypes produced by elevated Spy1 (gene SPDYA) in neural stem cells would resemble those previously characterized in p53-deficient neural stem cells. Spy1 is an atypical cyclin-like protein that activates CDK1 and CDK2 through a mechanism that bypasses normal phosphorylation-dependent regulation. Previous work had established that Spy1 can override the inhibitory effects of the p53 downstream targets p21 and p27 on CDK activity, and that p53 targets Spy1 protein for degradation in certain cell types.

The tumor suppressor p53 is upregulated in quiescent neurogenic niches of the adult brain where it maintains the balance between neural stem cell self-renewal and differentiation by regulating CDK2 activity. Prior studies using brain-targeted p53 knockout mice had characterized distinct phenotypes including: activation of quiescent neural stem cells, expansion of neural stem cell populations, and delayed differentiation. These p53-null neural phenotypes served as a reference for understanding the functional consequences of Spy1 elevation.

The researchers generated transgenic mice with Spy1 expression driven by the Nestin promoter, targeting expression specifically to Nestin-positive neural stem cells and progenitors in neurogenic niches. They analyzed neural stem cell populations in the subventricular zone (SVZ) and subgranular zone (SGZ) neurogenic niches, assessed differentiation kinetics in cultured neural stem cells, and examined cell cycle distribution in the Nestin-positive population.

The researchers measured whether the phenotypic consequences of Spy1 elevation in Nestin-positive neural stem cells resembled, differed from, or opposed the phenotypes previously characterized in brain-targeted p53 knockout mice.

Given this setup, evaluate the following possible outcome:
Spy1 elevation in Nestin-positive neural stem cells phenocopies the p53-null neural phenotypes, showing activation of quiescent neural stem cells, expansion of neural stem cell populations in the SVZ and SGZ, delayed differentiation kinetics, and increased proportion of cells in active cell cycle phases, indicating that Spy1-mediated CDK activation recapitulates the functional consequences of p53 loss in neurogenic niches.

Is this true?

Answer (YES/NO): YES